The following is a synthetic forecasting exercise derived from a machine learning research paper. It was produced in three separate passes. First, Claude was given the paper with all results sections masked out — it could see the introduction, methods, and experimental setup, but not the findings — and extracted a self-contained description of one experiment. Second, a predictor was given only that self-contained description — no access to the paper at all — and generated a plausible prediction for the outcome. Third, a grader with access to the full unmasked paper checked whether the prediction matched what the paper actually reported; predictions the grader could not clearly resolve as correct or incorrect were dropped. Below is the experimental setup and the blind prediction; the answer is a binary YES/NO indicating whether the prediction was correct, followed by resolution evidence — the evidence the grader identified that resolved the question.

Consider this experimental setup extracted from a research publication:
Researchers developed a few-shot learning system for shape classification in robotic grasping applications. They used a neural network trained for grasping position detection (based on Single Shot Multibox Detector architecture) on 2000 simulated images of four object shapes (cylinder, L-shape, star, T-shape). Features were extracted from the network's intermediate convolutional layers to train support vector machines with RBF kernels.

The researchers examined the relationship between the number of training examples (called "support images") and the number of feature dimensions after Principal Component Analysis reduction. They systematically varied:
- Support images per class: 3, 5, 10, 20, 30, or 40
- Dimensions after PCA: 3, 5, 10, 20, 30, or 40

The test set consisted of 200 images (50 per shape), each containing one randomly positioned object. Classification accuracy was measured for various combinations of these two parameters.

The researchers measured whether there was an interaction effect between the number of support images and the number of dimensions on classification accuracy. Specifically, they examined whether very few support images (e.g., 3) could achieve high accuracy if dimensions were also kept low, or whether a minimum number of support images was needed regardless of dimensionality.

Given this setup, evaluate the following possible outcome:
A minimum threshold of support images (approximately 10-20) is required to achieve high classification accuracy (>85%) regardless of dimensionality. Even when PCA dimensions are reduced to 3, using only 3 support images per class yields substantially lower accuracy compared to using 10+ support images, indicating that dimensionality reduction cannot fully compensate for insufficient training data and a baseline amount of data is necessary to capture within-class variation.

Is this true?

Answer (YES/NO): NO